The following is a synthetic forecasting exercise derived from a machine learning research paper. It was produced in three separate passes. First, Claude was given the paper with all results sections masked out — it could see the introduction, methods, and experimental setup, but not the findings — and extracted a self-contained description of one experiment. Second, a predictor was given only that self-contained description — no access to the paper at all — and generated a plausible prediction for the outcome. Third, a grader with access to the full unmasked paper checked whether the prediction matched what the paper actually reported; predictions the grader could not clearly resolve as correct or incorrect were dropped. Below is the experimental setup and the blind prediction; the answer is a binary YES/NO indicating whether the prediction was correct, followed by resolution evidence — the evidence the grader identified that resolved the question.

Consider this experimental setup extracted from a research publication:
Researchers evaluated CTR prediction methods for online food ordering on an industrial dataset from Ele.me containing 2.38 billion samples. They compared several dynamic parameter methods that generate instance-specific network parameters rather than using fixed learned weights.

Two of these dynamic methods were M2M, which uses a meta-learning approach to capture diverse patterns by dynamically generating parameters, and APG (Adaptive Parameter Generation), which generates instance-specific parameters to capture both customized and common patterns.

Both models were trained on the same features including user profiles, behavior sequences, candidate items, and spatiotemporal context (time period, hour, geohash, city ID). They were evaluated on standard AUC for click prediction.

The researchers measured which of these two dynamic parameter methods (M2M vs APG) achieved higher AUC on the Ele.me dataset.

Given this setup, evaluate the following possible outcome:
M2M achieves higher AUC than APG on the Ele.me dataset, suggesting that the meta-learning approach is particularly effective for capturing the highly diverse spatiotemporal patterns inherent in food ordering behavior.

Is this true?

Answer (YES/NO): NO